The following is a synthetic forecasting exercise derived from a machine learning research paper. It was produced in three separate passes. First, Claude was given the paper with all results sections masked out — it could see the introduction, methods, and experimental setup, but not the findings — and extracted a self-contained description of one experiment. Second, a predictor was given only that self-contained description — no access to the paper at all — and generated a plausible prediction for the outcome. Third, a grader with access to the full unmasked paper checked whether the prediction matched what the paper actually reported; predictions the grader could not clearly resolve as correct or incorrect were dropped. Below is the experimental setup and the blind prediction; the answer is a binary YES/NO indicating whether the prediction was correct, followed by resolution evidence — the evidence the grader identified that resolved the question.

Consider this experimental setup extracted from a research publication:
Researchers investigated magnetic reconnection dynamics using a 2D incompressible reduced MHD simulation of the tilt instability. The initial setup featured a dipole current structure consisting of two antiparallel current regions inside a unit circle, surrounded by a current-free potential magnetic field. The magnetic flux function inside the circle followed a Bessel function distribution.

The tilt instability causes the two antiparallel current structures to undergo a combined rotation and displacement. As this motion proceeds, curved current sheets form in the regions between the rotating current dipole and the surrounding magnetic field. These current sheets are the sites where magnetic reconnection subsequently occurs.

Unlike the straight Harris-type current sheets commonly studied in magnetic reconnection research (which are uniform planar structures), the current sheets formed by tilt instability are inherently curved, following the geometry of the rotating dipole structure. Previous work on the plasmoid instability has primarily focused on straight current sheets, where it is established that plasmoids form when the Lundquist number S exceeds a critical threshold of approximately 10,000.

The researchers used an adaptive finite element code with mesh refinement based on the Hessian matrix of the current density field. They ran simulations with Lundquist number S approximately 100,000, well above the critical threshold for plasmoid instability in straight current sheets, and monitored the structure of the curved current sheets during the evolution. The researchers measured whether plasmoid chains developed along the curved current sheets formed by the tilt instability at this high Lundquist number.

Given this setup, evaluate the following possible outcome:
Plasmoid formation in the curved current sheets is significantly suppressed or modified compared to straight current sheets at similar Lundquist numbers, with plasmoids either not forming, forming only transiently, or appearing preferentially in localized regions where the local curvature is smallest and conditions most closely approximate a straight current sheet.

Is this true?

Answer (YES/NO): NO